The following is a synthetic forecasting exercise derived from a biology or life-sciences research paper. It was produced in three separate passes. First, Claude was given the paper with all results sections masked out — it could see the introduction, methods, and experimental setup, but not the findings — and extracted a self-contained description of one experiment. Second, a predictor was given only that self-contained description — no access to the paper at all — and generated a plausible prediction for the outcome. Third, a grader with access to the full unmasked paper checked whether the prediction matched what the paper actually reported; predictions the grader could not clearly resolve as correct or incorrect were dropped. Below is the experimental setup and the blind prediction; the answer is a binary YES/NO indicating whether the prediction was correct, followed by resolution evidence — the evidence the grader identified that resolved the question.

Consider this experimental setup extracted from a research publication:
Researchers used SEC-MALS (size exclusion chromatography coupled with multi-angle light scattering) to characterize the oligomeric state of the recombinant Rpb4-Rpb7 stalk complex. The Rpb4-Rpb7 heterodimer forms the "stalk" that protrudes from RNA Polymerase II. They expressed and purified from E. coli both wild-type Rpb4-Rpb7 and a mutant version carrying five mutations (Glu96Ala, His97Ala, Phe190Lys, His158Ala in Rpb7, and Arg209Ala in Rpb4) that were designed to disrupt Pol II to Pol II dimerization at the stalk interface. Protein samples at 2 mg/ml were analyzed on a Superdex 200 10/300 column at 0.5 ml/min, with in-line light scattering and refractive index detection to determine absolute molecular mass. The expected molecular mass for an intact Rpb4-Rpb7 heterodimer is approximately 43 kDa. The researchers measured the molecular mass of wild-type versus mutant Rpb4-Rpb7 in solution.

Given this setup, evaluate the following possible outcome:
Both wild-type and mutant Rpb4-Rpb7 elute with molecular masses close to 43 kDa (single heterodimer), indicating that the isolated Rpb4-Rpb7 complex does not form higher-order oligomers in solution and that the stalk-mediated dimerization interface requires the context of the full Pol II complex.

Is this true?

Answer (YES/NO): NO